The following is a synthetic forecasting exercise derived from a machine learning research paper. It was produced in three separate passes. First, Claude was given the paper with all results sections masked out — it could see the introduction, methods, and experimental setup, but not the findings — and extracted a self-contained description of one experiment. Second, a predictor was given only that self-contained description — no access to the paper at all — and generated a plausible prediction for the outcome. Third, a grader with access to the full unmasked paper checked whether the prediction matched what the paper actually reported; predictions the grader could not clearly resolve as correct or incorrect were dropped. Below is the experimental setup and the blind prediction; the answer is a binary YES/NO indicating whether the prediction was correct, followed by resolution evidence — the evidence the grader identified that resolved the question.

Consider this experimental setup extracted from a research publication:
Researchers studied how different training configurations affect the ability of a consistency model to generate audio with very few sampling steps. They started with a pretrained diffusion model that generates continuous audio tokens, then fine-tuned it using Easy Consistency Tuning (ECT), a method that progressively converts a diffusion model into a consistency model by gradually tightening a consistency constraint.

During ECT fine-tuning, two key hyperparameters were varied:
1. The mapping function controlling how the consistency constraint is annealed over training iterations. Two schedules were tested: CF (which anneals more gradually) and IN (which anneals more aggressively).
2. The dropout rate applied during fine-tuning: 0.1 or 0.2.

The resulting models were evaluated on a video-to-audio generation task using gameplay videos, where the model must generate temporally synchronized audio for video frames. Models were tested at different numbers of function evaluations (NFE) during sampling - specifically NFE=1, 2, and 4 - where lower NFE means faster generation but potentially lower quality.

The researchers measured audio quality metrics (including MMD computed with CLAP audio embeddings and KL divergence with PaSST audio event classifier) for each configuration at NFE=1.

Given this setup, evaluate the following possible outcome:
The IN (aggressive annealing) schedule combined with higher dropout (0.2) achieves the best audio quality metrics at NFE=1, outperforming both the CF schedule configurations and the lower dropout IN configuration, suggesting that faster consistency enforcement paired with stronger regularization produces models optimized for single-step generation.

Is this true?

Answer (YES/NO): NO